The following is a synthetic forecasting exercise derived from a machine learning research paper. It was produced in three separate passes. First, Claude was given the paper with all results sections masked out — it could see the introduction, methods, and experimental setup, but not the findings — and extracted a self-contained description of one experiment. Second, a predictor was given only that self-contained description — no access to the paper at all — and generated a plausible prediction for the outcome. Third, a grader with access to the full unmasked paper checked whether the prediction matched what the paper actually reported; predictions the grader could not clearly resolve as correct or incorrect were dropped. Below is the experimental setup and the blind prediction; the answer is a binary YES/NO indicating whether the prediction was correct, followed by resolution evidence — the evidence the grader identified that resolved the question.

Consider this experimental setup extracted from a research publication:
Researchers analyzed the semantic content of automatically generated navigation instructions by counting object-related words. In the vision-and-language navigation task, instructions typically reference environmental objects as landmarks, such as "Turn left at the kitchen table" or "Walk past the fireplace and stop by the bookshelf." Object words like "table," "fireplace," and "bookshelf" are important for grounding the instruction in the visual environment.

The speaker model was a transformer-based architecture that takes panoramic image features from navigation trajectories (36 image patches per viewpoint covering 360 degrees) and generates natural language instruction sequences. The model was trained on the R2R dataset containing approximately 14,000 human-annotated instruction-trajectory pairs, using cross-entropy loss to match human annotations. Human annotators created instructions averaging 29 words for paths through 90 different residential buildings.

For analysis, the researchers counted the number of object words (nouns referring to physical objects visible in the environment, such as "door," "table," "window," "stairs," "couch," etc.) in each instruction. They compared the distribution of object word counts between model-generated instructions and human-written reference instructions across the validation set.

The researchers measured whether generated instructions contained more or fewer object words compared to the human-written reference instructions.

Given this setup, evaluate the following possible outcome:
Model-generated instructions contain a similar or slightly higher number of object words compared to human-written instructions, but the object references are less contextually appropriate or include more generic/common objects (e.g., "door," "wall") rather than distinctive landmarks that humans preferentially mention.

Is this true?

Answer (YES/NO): NO